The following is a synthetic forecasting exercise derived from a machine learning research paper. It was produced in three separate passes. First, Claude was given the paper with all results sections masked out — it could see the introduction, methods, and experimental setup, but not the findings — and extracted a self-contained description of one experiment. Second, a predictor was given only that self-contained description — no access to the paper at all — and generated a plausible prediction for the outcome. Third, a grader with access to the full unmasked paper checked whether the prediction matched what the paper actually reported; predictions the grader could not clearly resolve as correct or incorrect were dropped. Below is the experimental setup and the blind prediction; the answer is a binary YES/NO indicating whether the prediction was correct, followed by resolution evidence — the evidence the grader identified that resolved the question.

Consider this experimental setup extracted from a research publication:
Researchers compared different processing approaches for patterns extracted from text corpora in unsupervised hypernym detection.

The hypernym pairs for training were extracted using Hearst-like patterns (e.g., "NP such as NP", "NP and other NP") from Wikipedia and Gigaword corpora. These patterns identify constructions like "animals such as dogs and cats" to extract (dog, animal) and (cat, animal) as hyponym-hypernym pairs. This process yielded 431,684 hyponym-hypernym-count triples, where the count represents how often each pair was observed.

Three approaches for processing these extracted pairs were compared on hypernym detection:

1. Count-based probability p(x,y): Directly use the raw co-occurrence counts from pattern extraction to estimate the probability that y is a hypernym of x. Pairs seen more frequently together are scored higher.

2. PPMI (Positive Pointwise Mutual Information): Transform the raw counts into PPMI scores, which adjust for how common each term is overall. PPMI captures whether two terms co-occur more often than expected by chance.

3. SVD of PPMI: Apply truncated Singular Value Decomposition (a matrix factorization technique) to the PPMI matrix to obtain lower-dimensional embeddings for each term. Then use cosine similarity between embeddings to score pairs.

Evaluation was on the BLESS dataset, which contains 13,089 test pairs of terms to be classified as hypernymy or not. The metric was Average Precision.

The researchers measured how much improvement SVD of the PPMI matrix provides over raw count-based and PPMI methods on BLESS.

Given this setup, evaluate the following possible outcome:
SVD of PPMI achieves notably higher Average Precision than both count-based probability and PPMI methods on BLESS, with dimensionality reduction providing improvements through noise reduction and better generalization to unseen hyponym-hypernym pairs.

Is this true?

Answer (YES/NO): YES